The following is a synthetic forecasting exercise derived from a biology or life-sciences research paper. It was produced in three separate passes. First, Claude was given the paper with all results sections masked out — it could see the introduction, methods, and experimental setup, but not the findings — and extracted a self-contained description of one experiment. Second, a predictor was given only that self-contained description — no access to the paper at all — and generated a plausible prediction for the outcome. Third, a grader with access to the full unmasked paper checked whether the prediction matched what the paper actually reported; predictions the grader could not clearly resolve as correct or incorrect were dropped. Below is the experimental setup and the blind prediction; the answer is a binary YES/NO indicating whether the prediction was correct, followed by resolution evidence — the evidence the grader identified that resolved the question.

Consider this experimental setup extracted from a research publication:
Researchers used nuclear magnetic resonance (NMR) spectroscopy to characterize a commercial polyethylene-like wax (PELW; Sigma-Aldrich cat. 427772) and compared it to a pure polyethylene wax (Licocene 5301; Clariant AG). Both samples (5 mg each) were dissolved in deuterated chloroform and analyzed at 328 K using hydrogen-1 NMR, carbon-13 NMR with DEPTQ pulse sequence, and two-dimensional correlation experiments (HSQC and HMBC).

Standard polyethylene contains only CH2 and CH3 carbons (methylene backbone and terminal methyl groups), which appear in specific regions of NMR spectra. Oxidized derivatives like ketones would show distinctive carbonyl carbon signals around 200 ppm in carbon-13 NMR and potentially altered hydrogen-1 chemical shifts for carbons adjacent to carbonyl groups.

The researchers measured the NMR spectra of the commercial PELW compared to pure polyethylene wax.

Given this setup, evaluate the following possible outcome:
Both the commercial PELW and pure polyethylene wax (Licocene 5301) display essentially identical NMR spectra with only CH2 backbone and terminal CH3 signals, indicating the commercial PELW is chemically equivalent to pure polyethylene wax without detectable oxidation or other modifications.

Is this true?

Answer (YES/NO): NO